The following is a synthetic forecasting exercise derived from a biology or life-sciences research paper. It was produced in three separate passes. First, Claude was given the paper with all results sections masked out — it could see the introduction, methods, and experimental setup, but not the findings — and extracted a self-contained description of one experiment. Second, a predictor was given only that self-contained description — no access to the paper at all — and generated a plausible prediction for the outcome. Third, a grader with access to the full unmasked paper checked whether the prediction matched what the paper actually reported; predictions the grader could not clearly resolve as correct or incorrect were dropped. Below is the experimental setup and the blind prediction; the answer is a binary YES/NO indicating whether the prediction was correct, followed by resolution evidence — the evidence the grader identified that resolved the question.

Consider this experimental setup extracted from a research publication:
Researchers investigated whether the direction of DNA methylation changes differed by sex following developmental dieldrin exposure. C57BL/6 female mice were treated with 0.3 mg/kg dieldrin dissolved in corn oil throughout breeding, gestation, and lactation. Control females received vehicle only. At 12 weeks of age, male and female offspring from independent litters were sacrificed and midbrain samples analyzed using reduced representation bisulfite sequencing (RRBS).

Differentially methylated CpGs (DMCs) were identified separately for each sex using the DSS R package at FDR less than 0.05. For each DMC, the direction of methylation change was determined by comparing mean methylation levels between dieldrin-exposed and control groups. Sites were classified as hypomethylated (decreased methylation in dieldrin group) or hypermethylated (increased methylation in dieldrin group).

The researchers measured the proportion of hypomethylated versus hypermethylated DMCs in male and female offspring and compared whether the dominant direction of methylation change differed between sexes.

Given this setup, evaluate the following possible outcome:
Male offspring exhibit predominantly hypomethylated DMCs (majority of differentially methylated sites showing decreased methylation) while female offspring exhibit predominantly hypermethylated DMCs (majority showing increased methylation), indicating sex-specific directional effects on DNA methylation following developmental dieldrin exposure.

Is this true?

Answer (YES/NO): NO